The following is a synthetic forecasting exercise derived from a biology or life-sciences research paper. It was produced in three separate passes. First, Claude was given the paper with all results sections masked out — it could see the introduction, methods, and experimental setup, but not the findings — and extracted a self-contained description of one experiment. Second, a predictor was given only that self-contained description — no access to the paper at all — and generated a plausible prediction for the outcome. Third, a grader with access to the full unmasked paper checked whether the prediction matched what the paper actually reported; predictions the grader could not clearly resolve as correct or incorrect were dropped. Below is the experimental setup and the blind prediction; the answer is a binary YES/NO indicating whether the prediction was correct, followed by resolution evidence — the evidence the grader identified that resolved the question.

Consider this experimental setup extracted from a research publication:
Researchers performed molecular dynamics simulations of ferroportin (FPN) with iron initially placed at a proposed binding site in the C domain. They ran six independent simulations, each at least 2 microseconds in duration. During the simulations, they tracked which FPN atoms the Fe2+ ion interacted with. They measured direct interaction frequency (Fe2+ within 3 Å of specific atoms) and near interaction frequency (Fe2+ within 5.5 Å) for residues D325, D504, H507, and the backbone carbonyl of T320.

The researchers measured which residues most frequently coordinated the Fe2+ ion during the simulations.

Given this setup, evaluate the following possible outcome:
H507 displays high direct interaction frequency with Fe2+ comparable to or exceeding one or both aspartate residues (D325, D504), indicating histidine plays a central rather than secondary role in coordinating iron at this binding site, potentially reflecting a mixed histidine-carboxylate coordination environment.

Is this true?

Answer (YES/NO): YES